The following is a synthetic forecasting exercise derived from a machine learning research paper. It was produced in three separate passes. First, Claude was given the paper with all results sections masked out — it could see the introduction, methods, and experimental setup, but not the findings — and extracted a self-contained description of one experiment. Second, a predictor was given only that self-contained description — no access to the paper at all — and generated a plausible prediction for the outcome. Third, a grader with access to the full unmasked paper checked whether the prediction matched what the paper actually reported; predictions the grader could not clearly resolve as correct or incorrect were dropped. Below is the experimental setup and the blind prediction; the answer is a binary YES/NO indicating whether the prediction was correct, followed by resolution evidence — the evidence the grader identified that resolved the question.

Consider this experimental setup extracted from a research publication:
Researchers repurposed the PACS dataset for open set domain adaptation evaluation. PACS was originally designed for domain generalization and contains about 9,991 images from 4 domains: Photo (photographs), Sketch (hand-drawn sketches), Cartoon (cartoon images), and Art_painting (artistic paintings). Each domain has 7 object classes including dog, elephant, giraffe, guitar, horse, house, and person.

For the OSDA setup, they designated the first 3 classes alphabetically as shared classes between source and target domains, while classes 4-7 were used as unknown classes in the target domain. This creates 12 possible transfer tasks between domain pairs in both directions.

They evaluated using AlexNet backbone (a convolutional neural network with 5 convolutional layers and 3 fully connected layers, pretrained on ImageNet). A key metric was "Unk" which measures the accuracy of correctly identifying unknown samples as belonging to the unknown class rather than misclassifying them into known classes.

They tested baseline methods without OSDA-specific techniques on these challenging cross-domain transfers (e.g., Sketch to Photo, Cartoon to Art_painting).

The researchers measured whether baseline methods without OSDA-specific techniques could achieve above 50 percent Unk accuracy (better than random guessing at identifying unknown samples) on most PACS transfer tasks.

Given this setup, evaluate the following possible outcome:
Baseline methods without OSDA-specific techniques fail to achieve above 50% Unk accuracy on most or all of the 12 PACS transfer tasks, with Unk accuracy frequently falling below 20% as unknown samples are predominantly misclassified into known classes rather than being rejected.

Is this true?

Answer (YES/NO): YES